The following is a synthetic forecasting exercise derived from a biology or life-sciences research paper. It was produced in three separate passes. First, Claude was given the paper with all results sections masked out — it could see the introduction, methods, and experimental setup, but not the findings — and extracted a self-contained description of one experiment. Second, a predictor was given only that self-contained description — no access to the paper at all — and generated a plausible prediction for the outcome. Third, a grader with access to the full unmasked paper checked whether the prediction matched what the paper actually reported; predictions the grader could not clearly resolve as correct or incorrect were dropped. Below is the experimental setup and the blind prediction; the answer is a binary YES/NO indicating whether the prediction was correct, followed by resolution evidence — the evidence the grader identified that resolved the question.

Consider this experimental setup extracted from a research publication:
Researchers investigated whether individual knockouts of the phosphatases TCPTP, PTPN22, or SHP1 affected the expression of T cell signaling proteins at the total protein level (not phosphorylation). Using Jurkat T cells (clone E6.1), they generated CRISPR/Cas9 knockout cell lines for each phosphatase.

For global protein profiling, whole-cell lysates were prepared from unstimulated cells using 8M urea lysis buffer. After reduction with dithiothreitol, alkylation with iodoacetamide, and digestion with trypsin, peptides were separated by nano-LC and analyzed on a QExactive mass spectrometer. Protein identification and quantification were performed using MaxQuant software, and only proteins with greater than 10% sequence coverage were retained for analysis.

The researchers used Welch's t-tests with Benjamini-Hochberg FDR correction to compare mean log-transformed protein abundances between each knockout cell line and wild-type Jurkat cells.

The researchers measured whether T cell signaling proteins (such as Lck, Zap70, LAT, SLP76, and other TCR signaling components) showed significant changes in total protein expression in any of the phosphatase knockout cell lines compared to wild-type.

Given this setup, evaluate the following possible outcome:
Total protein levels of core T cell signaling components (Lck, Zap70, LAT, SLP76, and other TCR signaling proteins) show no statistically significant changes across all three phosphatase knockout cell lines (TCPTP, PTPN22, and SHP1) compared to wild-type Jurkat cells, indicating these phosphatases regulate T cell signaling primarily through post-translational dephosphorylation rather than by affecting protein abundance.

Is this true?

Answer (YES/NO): YES